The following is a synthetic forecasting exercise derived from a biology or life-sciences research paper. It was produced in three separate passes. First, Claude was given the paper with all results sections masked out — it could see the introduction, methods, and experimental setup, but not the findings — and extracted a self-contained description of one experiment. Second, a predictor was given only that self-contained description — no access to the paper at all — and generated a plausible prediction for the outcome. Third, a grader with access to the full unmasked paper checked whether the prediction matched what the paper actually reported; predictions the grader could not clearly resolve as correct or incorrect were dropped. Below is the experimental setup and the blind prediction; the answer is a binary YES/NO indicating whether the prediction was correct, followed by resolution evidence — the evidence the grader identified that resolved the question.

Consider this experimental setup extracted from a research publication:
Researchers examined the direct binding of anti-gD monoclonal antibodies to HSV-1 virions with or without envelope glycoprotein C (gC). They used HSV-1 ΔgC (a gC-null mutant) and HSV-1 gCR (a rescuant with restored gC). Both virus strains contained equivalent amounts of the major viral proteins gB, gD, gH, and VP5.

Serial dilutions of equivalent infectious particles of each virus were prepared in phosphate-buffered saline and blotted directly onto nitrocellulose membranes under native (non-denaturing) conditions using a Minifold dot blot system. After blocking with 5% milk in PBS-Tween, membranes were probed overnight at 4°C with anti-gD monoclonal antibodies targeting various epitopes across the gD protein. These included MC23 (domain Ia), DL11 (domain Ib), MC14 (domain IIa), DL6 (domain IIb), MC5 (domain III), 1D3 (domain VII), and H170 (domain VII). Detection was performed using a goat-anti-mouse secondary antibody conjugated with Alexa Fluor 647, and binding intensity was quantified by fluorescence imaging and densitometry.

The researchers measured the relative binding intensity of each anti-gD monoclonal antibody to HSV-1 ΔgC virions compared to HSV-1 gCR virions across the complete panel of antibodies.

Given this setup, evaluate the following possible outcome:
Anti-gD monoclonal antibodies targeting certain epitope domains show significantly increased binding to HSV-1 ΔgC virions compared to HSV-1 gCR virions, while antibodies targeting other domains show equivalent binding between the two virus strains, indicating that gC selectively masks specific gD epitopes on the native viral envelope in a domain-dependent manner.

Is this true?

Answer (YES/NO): NO